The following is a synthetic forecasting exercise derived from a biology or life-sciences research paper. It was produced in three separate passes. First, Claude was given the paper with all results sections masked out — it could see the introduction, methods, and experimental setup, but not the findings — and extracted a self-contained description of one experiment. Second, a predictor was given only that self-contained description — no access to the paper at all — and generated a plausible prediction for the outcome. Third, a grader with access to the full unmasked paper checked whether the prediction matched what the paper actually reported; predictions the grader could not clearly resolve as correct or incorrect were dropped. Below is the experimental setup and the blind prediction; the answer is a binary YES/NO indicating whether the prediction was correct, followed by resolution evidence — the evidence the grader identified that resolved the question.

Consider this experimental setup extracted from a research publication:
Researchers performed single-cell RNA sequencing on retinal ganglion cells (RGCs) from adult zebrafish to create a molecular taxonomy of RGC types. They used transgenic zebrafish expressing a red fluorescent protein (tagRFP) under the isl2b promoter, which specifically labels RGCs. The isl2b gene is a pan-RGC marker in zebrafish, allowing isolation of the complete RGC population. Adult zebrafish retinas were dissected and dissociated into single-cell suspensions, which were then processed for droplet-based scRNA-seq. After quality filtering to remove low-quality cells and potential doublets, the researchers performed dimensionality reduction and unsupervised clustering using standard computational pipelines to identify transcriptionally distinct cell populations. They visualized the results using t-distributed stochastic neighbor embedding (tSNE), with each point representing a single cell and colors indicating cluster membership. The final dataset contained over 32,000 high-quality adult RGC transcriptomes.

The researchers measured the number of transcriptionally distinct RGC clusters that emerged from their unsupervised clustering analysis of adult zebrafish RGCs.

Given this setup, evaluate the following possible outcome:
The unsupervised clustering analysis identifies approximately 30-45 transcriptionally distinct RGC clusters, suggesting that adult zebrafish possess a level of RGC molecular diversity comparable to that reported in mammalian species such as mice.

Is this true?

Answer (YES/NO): YES